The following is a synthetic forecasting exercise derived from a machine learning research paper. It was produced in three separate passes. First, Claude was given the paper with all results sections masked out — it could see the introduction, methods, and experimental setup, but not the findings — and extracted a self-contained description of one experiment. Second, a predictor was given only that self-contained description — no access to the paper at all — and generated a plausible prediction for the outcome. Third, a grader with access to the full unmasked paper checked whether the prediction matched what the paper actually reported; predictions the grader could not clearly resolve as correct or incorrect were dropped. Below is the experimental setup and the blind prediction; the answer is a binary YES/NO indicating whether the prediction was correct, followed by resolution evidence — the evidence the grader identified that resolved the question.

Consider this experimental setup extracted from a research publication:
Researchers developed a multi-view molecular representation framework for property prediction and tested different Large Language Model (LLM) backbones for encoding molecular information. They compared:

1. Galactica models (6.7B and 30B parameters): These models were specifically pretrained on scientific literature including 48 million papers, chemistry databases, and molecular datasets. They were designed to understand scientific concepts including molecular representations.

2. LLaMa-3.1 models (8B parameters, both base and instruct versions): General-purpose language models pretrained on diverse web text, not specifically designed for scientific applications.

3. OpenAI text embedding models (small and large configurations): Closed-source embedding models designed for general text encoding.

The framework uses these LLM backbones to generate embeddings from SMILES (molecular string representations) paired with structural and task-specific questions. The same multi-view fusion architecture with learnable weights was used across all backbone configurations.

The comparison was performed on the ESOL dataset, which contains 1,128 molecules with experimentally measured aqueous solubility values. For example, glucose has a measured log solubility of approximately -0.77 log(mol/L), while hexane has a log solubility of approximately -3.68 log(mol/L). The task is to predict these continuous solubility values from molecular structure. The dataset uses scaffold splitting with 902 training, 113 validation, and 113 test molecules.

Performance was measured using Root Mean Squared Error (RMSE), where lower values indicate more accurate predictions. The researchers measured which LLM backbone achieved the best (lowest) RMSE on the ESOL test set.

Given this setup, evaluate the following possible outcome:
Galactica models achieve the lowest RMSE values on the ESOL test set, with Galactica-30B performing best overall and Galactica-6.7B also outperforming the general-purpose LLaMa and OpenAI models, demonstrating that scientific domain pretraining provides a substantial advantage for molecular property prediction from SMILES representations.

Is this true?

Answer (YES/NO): NO